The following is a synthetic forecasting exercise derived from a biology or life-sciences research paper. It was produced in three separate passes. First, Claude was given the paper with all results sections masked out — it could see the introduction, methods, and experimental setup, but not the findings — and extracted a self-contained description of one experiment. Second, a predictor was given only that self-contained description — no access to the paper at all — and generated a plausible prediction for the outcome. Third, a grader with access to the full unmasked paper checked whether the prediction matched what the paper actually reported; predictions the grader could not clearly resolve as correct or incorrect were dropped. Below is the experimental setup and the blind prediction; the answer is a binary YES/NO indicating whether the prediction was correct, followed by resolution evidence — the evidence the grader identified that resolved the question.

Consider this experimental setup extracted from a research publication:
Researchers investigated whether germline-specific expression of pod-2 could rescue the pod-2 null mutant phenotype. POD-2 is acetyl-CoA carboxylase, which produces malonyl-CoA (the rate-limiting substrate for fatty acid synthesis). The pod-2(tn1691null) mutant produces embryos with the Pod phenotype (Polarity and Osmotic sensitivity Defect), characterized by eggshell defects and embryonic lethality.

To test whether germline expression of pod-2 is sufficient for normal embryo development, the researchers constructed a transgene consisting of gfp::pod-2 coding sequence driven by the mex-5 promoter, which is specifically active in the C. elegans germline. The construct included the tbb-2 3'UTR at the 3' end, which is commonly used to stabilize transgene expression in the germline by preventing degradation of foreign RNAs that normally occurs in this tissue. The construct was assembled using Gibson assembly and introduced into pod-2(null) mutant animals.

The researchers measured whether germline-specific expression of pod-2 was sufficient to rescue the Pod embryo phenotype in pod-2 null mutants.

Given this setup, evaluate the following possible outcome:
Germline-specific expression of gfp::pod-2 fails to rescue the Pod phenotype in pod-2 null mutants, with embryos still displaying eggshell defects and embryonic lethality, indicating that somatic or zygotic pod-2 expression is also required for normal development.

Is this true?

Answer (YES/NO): YES